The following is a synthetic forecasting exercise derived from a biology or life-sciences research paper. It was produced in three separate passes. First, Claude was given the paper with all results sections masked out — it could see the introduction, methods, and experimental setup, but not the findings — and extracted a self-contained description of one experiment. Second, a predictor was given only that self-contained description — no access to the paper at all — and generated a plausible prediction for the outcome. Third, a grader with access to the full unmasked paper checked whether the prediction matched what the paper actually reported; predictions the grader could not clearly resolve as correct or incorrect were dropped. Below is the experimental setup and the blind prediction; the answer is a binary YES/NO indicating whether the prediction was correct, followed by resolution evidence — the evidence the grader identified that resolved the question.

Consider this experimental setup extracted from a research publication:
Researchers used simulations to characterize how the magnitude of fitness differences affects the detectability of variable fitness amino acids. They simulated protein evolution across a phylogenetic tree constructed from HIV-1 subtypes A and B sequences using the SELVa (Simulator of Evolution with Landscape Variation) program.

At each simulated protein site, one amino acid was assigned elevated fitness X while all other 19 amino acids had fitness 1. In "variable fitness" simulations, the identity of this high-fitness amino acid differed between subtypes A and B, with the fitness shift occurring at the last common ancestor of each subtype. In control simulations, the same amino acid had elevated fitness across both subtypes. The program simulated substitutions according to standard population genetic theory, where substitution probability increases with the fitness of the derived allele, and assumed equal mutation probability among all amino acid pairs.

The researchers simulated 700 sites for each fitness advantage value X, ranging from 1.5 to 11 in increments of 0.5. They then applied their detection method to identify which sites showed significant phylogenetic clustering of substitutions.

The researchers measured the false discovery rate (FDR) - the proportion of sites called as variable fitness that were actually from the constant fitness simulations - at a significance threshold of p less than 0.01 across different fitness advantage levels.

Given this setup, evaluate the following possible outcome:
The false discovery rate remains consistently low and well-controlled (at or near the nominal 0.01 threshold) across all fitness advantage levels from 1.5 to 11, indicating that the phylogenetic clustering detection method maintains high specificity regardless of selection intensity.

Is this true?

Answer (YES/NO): NO